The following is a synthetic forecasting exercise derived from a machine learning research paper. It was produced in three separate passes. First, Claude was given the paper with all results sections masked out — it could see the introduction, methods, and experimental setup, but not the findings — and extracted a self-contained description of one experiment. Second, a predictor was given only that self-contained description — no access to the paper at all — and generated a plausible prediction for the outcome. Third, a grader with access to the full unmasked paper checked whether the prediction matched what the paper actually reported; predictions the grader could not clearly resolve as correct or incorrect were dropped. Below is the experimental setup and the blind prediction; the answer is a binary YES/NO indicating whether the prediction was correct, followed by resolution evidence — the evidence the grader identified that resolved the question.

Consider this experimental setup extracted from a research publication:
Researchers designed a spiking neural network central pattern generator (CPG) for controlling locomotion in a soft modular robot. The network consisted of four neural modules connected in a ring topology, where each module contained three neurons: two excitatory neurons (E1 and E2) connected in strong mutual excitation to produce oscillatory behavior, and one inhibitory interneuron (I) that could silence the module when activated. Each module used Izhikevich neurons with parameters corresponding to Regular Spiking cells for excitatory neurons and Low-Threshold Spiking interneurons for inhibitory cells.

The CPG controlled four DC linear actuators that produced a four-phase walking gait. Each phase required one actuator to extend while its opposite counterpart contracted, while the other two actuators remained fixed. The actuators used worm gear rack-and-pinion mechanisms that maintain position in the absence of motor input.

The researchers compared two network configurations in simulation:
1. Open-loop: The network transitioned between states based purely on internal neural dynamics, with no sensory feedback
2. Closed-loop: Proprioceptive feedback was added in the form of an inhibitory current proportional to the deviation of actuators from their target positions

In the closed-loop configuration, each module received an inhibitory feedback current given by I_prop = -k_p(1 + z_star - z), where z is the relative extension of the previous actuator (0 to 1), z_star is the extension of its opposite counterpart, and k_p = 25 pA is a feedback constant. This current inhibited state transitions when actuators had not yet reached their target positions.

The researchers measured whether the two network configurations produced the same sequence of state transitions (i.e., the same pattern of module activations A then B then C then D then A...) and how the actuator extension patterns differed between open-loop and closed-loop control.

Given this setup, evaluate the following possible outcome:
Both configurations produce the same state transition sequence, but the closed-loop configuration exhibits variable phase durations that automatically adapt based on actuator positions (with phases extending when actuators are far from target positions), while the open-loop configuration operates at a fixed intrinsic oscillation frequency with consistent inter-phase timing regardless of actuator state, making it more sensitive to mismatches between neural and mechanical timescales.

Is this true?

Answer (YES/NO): YES